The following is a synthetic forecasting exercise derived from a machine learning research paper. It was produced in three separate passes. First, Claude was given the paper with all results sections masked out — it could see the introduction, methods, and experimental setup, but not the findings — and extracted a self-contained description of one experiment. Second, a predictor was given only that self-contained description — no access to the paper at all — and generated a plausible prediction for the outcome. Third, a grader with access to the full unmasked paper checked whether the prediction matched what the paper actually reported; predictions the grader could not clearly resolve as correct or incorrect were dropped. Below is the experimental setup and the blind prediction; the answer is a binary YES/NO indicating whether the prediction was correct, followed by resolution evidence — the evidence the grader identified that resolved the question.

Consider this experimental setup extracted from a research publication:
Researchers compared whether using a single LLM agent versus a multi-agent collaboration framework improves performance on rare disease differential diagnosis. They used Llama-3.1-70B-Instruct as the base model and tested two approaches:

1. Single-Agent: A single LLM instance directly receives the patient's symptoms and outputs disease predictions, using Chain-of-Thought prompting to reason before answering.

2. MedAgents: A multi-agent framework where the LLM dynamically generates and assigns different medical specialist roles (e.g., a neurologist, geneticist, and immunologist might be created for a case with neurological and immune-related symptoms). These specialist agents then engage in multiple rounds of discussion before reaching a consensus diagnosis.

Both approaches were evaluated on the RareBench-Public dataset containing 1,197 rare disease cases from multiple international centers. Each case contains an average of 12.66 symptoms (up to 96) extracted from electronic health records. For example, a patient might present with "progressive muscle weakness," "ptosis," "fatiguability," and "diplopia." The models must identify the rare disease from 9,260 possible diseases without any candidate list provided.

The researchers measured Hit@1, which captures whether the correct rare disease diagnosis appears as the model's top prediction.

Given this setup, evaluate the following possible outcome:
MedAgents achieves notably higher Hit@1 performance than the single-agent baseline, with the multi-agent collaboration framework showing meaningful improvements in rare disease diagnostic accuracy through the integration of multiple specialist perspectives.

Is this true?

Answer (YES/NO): NO